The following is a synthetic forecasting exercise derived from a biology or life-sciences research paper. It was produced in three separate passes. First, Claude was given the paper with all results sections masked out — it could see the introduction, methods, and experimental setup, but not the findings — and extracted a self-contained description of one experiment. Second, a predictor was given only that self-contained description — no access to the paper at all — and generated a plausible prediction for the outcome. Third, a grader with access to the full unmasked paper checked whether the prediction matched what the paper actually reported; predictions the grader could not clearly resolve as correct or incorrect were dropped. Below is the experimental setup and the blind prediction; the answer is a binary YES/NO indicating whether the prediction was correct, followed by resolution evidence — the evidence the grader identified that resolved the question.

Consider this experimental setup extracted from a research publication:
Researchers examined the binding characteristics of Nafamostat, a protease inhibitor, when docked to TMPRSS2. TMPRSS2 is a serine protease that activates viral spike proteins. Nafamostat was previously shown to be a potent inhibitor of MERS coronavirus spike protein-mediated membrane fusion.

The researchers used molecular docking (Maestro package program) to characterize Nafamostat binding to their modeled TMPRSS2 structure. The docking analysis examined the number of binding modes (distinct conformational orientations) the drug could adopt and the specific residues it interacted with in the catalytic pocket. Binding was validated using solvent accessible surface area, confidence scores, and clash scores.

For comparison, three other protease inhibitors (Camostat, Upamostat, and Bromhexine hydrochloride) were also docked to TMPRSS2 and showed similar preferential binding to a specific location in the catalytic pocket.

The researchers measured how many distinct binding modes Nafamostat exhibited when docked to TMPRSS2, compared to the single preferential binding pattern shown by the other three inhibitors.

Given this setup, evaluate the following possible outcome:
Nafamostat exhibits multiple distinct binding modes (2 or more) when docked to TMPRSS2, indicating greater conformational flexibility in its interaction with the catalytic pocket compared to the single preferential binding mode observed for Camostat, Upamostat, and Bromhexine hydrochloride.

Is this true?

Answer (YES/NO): YES